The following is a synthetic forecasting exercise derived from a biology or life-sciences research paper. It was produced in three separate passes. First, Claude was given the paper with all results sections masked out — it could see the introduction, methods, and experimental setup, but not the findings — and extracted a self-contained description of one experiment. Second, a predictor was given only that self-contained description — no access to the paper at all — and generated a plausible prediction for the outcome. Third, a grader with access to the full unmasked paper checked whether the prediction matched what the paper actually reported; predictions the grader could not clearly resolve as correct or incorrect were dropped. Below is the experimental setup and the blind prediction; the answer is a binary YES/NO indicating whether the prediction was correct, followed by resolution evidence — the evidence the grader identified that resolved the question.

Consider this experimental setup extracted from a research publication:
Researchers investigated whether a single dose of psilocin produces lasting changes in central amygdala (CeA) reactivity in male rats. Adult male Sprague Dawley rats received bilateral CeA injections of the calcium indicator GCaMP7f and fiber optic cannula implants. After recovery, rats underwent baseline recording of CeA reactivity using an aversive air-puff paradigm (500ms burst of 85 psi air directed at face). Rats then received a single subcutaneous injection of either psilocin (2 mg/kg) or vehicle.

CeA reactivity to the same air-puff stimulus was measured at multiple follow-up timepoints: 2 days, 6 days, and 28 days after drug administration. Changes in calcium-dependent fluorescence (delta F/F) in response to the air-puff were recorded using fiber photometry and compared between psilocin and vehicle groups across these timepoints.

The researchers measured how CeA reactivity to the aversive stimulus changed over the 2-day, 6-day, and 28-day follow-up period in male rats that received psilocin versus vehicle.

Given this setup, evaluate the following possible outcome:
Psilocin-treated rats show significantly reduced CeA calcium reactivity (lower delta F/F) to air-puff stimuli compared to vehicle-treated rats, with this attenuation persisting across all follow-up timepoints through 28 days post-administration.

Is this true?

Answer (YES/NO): NO